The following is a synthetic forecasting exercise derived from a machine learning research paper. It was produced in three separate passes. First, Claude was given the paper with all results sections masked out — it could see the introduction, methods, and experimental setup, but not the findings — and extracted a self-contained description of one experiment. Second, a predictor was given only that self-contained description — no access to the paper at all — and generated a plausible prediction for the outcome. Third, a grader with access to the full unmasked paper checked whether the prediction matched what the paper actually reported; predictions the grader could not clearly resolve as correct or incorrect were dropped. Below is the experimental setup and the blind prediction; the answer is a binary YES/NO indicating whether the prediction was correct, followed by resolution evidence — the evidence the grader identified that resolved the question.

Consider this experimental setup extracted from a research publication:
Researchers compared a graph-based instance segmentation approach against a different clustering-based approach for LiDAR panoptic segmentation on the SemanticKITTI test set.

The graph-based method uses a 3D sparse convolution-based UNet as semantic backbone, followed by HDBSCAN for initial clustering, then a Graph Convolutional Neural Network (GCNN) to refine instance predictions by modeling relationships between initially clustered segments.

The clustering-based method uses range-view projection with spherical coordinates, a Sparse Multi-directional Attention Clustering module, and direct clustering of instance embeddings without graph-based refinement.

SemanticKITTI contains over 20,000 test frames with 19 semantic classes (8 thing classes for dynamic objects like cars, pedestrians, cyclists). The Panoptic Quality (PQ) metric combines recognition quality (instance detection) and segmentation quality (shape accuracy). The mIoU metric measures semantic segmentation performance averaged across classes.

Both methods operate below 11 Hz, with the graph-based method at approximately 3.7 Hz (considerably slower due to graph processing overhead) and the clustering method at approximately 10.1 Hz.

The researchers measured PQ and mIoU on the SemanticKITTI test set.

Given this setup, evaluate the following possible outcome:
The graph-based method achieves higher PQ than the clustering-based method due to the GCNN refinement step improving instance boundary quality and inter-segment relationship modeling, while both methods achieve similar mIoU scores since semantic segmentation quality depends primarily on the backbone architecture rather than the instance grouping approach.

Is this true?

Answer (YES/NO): NO